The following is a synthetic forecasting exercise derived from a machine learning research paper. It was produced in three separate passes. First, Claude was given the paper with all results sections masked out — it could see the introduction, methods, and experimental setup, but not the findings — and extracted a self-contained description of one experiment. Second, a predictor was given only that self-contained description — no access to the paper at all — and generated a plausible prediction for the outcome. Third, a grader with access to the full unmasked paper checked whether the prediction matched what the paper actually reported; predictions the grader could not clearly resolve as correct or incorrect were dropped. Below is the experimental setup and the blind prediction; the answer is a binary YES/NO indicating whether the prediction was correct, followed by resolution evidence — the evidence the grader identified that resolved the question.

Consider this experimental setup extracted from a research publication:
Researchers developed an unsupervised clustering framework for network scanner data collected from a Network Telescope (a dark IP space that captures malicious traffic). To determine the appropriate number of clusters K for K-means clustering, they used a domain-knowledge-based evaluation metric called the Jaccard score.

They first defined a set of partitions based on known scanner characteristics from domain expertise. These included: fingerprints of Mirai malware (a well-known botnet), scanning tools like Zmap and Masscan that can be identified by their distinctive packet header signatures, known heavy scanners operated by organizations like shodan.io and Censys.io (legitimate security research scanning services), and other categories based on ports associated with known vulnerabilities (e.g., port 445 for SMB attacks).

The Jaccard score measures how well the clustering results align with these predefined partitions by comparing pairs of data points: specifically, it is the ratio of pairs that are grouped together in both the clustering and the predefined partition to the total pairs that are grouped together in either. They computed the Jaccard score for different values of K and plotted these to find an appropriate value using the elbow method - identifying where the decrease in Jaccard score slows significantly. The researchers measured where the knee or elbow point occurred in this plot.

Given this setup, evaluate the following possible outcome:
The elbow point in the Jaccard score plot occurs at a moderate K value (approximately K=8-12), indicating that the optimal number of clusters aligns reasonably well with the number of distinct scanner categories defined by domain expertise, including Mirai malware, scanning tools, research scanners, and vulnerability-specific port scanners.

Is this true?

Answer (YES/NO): NO